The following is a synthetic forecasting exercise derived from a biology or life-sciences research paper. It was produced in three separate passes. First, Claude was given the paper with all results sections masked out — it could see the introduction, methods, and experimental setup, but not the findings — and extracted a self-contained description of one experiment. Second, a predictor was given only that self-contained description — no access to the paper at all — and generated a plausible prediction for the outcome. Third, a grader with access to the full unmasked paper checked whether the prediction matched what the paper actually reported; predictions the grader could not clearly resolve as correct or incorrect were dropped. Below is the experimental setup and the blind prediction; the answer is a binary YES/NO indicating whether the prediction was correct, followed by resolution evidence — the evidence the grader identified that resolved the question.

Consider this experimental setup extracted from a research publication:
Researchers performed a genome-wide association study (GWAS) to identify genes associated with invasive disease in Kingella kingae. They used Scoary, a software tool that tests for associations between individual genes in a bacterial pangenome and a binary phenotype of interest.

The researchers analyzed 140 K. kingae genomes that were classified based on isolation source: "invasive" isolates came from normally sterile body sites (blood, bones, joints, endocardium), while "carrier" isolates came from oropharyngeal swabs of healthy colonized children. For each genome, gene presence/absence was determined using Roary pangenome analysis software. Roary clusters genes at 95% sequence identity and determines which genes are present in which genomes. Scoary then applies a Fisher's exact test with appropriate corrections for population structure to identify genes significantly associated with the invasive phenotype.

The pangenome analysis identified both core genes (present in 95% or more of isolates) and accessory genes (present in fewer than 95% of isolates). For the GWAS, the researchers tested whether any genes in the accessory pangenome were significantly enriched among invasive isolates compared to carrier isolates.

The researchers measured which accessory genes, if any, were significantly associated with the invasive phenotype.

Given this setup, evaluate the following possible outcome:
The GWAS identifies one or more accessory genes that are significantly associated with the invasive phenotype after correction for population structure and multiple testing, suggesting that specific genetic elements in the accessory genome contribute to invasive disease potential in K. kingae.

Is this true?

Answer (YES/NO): NO